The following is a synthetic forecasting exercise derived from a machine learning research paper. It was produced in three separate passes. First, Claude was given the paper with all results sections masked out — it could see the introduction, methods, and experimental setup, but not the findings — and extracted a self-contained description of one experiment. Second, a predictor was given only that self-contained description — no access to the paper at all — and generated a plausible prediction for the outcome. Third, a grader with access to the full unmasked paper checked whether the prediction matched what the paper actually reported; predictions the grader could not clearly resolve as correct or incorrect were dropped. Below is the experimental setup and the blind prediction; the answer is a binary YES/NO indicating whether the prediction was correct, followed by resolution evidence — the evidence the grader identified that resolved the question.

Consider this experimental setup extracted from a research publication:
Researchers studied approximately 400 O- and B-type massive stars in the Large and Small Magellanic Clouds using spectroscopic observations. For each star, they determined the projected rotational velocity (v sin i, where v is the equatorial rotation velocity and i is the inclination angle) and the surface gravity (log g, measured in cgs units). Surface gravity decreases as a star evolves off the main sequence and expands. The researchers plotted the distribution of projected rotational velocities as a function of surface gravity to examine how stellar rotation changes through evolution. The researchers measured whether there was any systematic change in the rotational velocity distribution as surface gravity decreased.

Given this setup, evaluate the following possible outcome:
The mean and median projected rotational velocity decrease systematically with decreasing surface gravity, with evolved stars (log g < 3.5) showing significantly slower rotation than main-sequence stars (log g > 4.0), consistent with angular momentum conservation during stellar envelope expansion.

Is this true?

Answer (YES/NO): NO